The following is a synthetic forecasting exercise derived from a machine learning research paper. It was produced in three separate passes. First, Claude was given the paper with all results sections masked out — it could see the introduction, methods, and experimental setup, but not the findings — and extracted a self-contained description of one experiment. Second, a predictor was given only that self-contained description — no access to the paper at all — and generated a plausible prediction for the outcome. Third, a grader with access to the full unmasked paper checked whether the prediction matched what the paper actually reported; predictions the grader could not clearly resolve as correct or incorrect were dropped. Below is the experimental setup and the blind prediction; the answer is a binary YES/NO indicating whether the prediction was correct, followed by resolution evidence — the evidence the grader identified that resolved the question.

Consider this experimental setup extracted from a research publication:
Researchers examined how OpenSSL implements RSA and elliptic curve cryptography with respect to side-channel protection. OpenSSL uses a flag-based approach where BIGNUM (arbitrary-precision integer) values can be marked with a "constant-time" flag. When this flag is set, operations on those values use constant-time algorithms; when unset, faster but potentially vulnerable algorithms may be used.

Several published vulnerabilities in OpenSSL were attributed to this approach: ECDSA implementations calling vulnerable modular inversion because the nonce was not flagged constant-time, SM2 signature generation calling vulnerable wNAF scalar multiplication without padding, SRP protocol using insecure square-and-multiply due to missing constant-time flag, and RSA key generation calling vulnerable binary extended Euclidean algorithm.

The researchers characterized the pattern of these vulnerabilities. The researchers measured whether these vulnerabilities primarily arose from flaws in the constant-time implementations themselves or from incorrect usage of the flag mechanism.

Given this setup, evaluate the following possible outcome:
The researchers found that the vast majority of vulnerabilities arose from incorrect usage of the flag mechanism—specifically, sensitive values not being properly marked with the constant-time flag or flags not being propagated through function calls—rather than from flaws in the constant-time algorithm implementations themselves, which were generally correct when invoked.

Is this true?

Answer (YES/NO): YES